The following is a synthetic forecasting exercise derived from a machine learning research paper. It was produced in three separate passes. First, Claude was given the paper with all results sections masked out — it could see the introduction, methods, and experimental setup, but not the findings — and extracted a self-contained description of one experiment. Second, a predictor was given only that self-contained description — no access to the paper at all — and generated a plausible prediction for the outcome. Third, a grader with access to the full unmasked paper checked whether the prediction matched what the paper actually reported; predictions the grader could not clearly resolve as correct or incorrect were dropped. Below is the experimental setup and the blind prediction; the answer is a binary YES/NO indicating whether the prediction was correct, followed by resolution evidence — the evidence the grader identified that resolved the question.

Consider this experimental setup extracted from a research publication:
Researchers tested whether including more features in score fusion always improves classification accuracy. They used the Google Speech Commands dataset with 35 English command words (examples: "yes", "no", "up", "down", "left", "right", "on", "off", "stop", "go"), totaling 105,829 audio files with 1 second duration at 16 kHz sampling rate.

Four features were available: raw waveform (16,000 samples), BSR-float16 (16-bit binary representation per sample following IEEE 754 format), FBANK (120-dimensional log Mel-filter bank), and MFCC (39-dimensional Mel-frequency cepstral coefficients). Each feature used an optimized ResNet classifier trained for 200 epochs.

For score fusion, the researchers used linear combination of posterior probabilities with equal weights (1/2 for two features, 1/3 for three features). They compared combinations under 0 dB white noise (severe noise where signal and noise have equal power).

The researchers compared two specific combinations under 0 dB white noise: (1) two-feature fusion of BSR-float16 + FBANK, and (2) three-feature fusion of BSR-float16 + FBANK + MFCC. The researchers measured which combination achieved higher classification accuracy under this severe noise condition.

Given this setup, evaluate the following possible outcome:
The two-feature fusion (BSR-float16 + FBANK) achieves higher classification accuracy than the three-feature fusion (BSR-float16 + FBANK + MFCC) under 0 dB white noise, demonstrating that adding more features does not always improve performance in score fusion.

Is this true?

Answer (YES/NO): YES